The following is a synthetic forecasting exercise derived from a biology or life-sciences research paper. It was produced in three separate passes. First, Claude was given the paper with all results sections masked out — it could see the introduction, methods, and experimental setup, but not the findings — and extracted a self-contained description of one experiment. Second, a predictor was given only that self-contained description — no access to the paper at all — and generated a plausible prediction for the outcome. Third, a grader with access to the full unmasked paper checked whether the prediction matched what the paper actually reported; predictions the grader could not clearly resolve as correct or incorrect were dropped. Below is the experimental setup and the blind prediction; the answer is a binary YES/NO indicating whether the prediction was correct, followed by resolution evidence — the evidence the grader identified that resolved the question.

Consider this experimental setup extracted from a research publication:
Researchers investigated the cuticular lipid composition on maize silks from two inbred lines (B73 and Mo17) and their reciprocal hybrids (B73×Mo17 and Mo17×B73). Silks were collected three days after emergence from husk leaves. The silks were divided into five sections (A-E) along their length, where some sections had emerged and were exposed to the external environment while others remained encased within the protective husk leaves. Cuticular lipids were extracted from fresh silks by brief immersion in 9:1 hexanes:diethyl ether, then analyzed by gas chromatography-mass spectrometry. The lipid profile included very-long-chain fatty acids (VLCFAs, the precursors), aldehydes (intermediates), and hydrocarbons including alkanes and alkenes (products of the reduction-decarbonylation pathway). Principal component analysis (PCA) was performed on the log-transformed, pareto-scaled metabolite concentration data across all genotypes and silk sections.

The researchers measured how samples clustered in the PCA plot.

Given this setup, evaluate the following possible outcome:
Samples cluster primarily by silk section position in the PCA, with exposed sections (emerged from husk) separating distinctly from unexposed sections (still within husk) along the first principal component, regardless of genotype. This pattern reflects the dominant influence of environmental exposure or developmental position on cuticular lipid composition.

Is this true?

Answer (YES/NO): YES